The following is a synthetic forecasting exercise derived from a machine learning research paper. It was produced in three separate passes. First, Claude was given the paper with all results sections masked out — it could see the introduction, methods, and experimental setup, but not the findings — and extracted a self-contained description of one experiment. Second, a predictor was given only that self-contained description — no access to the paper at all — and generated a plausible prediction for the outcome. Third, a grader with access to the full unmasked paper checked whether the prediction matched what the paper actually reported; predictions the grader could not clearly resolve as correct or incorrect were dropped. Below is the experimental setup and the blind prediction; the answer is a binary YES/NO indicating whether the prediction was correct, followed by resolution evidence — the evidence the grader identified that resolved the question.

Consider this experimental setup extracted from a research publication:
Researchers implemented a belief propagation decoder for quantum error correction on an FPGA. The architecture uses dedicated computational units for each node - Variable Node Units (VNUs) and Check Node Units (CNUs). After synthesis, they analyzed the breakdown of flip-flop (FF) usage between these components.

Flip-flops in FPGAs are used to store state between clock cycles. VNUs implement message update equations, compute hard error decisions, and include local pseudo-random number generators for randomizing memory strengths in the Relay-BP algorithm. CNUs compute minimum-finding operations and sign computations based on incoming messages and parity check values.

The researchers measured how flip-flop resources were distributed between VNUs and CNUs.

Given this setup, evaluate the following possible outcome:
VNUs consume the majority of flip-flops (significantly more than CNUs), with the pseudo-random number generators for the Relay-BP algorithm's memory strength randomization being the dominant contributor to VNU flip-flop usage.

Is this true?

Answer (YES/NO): NO